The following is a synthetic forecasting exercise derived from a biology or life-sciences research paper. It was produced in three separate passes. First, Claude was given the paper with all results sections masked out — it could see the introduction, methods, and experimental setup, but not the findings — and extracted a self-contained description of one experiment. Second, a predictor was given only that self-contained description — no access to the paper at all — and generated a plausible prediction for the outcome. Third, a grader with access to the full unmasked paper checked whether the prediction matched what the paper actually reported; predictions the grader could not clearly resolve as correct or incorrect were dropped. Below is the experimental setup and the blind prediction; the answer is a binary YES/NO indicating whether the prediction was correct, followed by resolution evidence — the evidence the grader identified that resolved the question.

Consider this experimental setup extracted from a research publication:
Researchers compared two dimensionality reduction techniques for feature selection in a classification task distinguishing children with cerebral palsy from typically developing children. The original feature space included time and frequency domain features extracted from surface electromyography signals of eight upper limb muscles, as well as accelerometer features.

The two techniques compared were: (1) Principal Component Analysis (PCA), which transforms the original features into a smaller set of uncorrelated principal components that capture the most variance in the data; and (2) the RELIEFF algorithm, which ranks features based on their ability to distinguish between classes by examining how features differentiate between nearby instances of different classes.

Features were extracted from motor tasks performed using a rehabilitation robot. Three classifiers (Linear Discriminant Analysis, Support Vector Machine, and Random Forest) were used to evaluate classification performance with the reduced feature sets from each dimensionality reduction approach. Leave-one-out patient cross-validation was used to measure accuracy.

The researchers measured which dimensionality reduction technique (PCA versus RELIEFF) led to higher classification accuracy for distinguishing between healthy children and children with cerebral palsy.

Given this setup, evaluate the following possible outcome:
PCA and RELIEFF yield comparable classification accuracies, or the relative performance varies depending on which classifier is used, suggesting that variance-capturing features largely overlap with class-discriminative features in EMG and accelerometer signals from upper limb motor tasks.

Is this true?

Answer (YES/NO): YES